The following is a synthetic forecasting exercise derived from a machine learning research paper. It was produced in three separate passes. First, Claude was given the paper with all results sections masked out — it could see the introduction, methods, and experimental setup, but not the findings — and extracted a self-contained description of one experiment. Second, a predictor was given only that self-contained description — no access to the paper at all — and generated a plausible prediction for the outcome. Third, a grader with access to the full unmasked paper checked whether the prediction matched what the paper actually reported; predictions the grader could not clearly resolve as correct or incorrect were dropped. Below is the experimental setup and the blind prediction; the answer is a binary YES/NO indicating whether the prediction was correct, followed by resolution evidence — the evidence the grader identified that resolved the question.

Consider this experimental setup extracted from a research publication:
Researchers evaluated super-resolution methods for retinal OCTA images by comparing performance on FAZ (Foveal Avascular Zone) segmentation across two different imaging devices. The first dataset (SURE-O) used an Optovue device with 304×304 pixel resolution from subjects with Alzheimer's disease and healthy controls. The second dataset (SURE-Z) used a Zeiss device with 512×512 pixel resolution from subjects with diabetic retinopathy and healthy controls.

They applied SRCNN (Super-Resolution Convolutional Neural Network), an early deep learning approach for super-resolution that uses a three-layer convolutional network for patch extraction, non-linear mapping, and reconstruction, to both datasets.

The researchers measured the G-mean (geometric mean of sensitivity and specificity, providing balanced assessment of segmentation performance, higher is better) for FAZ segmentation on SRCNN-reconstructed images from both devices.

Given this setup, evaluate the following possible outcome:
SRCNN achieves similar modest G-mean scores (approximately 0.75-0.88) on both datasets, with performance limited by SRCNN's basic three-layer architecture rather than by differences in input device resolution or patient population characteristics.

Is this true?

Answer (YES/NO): NO